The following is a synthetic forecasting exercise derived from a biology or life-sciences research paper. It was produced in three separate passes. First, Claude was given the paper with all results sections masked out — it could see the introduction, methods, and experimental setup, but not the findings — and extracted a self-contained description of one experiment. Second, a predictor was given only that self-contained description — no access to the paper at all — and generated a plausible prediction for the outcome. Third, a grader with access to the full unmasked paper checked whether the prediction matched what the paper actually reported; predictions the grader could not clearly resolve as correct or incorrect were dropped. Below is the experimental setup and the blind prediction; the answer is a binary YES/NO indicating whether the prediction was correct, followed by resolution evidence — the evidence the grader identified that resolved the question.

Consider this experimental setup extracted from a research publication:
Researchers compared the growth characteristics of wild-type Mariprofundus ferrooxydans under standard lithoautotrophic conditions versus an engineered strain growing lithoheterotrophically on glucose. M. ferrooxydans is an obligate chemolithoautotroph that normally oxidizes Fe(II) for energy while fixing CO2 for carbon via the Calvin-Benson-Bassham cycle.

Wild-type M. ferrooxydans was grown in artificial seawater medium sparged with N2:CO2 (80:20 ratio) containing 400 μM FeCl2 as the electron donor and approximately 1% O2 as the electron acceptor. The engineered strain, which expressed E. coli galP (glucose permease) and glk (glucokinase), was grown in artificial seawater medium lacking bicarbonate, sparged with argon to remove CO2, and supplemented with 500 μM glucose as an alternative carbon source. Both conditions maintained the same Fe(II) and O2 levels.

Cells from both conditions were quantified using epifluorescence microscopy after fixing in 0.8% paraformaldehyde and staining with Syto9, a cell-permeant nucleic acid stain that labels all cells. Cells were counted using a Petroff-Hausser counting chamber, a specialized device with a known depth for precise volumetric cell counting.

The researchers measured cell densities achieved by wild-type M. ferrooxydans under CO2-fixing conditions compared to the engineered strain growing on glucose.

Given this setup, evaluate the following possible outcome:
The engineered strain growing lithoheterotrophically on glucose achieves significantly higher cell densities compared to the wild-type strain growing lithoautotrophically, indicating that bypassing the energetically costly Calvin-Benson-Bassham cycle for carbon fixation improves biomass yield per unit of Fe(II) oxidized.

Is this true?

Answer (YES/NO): NO